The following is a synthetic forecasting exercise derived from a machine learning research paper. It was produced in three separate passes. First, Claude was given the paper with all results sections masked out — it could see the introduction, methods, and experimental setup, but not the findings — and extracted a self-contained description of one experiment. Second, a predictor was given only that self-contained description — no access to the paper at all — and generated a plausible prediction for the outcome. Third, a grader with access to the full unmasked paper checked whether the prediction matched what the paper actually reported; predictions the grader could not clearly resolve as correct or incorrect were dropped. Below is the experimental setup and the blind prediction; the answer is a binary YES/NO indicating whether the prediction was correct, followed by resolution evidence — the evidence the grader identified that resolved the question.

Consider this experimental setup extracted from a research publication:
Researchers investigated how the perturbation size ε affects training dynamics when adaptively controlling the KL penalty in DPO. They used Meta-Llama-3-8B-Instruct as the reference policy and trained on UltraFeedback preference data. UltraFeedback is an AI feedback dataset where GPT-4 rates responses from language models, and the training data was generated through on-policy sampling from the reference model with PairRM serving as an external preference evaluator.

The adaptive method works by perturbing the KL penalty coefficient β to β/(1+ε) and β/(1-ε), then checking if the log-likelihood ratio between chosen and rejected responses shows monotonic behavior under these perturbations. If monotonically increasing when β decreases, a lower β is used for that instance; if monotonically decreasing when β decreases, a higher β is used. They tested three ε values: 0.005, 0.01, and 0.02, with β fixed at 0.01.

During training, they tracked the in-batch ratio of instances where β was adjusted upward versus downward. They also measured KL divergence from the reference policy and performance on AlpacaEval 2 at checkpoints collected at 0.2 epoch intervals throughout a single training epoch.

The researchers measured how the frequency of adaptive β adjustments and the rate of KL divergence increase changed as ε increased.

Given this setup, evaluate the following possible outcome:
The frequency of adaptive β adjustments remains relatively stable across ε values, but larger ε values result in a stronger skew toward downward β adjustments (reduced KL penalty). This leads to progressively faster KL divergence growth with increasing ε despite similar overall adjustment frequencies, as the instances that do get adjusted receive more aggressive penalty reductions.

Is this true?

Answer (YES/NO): NO